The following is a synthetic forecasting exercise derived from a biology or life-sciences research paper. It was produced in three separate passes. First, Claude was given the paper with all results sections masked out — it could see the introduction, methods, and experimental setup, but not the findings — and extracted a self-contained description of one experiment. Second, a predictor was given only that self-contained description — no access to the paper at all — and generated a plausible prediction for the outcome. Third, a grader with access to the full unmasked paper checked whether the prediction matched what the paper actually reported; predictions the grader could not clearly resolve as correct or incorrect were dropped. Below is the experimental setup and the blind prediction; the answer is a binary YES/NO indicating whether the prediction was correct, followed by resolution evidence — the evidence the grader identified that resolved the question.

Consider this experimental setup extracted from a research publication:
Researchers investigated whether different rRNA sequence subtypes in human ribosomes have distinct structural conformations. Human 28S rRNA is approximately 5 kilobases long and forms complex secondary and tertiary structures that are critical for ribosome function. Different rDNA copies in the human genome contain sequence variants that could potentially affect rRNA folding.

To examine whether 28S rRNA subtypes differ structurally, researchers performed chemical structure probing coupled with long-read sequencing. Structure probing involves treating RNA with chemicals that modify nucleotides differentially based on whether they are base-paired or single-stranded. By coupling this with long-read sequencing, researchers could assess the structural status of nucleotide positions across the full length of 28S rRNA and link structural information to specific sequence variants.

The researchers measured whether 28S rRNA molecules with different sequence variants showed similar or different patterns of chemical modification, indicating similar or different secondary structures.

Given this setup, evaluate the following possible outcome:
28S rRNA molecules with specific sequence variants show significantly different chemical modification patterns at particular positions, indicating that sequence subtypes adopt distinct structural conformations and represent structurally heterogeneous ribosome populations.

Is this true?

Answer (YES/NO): YES